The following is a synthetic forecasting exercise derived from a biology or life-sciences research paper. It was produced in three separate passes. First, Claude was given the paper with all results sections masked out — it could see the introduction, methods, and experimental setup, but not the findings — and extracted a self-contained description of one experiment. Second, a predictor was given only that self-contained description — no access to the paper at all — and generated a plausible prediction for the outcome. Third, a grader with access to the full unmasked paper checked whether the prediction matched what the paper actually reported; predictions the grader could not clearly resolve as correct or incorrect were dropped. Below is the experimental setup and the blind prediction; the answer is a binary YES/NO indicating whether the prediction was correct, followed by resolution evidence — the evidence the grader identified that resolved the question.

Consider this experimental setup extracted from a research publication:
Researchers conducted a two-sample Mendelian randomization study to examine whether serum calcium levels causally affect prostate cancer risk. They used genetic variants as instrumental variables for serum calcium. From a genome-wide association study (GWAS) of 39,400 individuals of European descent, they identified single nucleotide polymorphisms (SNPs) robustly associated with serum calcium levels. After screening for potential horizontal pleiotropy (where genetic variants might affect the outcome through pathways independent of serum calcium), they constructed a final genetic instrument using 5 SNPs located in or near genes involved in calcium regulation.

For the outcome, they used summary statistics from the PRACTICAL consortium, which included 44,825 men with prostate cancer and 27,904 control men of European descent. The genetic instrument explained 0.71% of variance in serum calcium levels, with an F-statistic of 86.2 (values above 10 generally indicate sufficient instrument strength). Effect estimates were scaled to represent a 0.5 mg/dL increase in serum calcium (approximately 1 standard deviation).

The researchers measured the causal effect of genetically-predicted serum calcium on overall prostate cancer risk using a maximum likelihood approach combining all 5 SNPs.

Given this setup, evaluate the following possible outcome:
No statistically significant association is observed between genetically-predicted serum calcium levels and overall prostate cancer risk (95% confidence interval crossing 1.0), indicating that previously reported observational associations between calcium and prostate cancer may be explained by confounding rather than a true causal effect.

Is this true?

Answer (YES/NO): YES